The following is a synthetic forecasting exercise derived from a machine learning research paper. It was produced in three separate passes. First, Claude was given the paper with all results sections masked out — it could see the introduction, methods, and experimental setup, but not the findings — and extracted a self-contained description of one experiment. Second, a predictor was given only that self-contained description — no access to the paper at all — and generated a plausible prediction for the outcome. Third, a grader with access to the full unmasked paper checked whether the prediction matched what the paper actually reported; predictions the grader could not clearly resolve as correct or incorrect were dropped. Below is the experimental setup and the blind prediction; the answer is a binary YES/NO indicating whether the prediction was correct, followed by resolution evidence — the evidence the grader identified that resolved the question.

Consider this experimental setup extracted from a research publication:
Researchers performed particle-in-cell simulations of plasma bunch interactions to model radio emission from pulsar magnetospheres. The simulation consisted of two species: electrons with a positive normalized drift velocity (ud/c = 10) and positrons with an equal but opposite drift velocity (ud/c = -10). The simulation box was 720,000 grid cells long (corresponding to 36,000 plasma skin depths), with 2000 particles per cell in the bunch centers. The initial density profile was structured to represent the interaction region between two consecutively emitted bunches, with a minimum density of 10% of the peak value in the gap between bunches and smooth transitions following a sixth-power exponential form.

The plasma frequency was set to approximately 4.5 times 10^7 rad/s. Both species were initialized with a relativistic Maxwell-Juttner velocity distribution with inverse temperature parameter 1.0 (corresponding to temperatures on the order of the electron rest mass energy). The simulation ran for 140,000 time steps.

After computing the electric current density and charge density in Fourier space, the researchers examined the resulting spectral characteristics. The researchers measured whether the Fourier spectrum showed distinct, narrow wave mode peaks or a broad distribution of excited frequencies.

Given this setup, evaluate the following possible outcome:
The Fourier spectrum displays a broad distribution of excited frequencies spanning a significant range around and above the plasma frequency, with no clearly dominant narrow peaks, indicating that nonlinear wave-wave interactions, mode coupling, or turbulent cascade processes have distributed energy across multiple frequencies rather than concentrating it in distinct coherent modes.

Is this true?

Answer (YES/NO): YES